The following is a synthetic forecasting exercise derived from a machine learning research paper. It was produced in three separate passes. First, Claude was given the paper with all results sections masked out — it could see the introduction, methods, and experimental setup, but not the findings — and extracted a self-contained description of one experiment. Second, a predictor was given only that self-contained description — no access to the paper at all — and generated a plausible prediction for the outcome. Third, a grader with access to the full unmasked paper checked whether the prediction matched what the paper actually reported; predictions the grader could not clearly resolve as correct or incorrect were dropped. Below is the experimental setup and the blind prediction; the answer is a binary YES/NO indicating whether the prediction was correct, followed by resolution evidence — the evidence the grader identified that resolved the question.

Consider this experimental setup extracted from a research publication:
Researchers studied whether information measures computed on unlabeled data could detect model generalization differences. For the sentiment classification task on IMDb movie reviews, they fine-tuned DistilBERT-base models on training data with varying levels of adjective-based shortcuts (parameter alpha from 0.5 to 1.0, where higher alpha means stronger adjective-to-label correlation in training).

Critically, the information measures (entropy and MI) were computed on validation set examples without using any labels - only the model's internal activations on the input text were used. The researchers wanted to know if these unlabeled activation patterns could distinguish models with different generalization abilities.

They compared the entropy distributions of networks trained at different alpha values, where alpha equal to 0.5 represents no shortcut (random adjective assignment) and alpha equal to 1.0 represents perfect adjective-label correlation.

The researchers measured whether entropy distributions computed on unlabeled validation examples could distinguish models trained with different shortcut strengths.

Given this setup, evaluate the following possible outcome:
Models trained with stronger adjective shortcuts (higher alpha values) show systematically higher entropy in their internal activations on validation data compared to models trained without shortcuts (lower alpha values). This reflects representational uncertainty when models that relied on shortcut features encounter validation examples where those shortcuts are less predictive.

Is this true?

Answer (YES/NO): NO